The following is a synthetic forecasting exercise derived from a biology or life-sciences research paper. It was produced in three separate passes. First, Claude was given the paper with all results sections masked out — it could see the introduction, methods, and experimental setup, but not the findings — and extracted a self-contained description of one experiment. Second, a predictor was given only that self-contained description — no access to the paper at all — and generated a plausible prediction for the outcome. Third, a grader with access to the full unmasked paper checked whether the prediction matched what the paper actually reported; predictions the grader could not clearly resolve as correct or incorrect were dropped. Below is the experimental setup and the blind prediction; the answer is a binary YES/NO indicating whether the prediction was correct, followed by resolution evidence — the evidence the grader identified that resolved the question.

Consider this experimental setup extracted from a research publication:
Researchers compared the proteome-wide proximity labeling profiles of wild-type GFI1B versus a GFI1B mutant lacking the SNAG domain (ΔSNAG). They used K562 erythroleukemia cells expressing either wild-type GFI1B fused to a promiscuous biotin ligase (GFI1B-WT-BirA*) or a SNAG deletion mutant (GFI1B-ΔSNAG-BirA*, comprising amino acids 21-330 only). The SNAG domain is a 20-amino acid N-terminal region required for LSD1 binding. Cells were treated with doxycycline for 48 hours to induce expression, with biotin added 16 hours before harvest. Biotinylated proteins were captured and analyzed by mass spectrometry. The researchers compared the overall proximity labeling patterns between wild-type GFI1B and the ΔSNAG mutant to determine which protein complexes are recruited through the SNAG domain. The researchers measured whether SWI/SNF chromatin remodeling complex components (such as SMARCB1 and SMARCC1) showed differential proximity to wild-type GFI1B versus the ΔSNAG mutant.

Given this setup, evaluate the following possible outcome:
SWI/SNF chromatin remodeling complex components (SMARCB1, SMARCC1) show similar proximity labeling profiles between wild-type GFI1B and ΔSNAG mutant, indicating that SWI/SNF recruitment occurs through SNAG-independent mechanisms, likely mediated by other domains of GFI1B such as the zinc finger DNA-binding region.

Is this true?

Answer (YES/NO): YES